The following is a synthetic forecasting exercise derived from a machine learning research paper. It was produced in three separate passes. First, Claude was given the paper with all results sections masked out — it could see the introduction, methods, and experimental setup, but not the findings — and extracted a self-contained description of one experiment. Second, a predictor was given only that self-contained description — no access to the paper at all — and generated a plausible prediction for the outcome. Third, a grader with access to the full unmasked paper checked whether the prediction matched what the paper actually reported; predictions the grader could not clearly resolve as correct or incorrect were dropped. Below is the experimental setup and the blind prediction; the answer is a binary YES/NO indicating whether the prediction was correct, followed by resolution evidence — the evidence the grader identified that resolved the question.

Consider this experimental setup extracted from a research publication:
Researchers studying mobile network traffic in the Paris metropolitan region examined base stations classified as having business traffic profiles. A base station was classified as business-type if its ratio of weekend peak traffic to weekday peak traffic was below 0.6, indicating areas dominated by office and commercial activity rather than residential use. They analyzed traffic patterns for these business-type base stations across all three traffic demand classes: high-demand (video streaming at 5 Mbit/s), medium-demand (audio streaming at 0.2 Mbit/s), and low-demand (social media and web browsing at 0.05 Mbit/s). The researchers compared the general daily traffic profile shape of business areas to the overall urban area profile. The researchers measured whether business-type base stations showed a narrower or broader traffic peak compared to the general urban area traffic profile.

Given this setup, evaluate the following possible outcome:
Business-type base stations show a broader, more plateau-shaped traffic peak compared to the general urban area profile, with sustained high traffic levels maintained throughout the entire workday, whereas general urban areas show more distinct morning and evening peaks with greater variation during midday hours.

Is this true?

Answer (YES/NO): NO